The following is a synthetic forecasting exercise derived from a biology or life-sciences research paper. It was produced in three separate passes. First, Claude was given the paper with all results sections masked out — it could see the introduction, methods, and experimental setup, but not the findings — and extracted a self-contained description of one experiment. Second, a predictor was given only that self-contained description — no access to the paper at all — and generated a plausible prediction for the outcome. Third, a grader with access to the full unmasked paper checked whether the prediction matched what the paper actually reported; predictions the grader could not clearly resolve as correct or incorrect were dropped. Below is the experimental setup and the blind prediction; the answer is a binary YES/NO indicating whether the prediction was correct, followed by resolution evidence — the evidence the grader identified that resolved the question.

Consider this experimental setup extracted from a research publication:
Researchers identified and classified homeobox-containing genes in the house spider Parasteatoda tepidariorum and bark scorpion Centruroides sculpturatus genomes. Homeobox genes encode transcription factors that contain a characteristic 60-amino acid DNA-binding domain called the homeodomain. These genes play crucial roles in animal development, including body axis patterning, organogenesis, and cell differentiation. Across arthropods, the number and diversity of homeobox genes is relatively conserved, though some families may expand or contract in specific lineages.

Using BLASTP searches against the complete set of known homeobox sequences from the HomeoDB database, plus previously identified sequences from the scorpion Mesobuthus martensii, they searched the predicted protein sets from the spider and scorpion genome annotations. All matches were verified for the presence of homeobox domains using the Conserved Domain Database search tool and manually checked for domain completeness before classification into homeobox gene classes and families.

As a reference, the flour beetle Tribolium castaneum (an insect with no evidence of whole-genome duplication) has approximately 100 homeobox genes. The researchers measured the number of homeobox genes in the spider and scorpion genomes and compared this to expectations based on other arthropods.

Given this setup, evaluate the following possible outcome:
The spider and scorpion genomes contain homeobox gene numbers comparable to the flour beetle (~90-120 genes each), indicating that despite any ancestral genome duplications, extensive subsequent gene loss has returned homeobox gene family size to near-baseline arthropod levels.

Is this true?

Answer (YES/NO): NO